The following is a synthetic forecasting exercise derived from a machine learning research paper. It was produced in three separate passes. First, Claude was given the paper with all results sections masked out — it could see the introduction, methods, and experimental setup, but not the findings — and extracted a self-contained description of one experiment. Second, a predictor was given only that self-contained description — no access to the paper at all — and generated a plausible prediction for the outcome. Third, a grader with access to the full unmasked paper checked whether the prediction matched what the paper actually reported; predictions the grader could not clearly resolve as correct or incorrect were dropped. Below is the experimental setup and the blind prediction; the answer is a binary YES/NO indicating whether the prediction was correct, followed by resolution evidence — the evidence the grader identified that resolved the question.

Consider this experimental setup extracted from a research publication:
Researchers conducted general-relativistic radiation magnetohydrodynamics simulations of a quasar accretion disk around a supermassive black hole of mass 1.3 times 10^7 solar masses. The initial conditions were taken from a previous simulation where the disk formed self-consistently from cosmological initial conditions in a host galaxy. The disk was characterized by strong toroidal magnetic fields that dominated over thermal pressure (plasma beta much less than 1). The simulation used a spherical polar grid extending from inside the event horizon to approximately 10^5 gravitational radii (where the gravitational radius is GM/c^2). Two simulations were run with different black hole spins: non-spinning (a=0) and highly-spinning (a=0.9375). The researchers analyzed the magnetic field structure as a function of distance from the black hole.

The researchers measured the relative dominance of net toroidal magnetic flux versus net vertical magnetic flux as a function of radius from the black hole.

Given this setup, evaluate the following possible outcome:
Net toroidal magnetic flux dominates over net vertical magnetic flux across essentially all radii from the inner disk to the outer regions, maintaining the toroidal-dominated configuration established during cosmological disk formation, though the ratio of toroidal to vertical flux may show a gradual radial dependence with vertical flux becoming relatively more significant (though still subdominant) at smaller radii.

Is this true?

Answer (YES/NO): NO